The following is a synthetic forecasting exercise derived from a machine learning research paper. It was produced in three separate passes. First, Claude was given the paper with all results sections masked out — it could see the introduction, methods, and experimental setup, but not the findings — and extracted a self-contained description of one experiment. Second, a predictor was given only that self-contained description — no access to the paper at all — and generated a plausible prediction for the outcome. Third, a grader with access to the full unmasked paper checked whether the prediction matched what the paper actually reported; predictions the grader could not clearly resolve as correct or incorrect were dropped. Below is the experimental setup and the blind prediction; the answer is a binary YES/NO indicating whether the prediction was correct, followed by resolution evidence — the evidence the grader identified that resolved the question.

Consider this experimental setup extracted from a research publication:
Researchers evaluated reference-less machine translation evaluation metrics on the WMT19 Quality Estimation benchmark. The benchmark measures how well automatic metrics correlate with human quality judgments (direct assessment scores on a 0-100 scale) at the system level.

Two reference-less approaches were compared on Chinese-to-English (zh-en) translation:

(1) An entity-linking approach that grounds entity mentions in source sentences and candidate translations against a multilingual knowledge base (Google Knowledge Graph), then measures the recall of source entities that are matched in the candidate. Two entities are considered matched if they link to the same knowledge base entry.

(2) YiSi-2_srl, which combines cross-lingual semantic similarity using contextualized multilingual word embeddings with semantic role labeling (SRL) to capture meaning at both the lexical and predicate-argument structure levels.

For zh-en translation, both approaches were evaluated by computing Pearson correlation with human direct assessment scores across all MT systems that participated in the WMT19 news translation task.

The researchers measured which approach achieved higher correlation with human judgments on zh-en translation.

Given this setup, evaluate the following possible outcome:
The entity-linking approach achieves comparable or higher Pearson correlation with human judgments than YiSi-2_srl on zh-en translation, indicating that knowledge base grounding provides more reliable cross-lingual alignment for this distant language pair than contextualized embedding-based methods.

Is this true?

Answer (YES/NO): NO